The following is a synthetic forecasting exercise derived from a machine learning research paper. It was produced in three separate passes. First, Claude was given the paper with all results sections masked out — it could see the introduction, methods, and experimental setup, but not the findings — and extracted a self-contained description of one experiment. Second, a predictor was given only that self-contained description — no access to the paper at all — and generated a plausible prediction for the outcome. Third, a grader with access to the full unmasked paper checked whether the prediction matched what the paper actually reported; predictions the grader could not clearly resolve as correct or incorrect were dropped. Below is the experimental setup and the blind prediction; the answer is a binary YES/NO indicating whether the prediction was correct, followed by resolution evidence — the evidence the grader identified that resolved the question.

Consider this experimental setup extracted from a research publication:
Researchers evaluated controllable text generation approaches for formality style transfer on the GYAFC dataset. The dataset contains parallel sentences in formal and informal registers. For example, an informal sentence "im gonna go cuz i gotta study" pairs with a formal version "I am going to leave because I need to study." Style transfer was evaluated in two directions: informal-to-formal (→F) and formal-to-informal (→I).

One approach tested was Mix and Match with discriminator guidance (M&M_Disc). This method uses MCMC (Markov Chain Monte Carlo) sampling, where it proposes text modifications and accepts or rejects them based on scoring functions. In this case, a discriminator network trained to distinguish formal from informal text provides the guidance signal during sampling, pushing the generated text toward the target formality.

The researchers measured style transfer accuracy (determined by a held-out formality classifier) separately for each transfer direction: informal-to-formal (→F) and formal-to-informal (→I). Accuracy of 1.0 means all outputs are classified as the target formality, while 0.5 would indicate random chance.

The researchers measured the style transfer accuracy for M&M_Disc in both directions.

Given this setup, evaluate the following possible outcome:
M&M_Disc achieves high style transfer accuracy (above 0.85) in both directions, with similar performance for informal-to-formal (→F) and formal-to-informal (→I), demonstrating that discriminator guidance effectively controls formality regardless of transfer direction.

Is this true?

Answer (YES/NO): NO